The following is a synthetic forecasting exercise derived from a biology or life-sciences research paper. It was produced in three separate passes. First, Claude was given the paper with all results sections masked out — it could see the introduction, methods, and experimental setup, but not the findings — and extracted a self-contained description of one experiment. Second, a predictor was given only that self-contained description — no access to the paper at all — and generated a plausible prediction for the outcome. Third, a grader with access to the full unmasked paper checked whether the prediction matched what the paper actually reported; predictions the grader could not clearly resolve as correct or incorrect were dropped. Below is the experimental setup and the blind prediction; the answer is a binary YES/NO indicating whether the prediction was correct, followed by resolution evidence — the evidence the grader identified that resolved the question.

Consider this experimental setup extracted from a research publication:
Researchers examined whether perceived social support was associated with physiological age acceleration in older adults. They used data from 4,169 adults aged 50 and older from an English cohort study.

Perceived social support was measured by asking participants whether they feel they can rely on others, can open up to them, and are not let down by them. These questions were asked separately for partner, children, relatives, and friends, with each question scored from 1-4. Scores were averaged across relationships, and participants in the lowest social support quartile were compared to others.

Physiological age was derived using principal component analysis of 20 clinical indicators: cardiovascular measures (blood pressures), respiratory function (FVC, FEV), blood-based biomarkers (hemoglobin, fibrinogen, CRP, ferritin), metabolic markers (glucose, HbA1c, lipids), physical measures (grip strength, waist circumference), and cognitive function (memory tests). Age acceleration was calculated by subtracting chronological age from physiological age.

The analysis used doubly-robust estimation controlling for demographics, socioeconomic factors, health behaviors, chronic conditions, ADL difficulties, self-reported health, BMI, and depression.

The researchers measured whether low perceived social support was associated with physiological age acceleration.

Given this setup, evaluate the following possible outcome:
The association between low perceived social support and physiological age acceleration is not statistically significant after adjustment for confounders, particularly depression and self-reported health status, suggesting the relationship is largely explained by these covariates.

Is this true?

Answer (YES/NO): NO